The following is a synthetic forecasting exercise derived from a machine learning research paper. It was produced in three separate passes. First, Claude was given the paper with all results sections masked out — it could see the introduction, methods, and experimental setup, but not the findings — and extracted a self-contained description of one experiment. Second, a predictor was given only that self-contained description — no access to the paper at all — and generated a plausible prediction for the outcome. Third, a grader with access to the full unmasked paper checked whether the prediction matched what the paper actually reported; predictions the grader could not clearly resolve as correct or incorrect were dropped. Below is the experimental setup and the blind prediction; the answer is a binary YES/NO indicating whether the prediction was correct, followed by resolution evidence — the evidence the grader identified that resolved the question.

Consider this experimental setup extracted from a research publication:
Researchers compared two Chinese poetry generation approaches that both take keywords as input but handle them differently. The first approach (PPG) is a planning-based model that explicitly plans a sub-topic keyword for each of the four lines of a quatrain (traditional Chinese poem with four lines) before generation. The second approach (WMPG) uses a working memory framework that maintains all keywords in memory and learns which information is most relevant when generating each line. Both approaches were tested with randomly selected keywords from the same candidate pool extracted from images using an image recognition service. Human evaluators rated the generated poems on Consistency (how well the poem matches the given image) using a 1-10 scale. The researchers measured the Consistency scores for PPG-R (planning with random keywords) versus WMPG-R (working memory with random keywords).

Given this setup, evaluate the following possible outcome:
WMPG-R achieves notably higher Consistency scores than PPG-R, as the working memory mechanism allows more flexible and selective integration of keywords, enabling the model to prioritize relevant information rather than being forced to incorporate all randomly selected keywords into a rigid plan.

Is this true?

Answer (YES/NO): YES